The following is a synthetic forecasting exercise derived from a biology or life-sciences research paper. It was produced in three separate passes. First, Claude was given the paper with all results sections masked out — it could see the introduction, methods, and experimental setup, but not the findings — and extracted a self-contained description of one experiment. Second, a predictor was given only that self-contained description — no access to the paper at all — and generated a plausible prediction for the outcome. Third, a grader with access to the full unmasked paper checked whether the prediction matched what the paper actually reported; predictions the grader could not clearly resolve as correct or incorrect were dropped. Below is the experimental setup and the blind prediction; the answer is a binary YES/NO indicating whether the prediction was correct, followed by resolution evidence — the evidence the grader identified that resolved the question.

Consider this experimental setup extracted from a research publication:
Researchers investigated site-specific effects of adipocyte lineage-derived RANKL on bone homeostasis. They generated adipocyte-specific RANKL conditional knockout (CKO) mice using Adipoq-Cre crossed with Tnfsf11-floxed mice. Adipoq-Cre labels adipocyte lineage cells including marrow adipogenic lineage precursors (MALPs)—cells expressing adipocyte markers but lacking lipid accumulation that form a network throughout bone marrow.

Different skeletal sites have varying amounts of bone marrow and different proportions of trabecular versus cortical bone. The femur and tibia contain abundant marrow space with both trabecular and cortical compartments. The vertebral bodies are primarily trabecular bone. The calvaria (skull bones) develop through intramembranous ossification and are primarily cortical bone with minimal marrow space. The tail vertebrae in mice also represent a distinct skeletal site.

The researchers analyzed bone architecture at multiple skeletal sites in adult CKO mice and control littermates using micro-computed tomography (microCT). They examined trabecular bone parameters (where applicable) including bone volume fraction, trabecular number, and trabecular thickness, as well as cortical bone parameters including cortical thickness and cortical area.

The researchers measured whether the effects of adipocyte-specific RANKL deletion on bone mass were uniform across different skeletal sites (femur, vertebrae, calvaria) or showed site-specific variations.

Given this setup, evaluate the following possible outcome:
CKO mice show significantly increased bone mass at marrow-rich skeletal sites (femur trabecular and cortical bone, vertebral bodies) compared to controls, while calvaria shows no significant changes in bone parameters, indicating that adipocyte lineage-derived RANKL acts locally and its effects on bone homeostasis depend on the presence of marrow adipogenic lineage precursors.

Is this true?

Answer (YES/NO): NO